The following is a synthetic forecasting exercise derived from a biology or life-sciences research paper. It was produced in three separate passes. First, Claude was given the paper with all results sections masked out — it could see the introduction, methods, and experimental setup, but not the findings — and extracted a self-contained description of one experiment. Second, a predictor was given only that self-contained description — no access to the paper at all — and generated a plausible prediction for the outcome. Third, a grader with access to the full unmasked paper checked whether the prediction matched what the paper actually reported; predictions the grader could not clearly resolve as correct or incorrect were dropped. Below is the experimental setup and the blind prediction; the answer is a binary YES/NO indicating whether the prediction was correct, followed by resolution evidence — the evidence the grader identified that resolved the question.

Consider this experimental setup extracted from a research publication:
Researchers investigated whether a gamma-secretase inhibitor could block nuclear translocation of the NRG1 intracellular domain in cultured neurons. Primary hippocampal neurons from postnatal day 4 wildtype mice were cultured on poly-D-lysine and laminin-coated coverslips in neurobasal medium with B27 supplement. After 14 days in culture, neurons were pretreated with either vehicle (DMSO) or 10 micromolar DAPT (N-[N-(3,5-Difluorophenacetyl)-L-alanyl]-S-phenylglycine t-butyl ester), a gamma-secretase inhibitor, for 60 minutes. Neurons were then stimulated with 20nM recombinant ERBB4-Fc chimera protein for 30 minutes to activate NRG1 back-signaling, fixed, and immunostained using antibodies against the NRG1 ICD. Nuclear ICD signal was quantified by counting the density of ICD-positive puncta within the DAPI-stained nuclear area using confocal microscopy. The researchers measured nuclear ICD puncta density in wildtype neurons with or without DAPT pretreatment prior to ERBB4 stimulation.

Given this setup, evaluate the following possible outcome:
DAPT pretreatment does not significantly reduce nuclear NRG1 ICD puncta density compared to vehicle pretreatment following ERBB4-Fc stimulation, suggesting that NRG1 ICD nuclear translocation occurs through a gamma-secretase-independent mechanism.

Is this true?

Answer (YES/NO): NO